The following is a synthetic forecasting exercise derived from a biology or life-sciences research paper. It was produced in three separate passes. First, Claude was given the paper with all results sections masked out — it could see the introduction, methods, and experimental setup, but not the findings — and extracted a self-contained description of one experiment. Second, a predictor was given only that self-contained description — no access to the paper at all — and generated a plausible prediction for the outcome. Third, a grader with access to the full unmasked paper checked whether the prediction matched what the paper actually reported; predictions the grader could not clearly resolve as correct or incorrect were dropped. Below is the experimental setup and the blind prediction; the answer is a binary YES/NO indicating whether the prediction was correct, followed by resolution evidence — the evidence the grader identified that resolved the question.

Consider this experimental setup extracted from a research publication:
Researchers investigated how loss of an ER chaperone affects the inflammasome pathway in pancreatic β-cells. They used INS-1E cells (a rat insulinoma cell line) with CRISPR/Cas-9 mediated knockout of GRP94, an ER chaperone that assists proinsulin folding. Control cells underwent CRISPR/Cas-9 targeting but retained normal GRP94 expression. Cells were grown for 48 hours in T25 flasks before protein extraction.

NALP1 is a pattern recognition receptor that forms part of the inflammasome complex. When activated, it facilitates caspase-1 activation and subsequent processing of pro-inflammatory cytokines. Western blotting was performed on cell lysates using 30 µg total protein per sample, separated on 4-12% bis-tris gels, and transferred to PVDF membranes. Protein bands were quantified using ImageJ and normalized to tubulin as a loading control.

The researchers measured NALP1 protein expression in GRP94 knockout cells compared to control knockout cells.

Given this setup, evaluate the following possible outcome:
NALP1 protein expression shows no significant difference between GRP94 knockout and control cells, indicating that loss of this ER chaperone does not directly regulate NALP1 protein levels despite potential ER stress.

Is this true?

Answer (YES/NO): NO